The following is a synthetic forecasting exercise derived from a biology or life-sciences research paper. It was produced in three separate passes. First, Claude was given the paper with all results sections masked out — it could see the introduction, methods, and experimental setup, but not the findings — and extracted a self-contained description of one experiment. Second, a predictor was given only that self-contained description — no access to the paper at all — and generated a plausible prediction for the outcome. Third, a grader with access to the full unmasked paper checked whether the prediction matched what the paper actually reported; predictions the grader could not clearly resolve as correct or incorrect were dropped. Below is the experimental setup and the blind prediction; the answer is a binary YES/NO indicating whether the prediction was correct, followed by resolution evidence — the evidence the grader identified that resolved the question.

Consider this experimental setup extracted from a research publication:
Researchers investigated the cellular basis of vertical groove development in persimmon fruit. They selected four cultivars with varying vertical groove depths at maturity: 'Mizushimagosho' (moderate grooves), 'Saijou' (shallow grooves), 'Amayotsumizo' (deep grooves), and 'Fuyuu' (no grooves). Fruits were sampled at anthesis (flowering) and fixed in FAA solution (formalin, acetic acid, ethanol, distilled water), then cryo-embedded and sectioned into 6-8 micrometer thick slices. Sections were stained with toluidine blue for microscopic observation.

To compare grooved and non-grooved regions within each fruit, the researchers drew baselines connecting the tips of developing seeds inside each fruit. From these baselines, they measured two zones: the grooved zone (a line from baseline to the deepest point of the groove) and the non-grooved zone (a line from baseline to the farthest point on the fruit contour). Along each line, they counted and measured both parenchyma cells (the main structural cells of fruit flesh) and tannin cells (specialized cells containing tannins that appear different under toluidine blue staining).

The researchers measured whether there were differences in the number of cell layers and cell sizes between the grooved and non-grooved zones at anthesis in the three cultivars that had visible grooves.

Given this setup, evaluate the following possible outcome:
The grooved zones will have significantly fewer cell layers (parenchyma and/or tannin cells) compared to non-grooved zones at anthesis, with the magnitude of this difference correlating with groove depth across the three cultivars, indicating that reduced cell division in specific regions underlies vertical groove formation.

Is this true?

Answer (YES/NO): NO